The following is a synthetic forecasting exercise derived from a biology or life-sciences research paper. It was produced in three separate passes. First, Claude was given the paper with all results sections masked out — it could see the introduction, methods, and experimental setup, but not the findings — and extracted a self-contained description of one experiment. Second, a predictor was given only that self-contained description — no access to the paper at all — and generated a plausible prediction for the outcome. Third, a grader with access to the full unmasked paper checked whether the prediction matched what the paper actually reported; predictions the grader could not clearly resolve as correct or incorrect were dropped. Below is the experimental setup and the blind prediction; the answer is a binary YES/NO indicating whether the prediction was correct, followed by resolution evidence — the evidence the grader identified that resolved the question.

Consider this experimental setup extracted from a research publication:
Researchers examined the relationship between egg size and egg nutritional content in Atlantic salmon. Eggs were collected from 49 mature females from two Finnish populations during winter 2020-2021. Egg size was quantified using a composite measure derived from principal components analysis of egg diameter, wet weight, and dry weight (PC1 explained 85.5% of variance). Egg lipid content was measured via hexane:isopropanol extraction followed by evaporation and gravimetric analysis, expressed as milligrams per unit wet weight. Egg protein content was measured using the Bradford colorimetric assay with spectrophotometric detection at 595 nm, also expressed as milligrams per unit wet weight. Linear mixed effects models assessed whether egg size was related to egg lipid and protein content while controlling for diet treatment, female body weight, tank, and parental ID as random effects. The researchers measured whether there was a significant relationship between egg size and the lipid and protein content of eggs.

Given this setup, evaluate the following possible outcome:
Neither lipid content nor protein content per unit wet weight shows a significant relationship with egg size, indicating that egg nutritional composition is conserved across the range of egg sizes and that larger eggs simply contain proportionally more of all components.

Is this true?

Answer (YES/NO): NO